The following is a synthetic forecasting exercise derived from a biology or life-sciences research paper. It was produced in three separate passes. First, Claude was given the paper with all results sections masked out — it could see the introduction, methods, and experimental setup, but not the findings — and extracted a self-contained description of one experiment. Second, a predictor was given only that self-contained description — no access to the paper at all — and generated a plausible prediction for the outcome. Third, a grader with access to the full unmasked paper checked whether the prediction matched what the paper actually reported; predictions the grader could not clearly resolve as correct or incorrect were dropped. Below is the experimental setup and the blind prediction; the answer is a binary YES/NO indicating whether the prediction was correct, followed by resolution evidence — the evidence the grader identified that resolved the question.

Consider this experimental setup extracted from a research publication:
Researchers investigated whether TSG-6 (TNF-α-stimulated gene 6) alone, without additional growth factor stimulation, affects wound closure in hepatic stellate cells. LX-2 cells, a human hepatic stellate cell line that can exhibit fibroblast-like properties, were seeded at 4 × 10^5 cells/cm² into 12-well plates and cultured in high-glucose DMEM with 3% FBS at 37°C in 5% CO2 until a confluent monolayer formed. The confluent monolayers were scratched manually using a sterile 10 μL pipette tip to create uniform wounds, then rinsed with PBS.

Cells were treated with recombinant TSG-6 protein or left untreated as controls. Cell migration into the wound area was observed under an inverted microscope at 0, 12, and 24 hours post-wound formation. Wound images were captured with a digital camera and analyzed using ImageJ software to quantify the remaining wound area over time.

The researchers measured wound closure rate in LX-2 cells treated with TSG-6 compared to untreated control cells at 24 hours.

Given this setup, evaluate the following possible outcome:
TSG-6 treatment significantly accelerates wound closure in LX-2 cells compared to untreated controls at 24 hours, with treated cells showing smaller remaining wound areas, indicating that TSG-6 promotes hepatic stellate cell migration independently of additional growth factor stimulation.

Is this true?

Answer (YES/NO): NO